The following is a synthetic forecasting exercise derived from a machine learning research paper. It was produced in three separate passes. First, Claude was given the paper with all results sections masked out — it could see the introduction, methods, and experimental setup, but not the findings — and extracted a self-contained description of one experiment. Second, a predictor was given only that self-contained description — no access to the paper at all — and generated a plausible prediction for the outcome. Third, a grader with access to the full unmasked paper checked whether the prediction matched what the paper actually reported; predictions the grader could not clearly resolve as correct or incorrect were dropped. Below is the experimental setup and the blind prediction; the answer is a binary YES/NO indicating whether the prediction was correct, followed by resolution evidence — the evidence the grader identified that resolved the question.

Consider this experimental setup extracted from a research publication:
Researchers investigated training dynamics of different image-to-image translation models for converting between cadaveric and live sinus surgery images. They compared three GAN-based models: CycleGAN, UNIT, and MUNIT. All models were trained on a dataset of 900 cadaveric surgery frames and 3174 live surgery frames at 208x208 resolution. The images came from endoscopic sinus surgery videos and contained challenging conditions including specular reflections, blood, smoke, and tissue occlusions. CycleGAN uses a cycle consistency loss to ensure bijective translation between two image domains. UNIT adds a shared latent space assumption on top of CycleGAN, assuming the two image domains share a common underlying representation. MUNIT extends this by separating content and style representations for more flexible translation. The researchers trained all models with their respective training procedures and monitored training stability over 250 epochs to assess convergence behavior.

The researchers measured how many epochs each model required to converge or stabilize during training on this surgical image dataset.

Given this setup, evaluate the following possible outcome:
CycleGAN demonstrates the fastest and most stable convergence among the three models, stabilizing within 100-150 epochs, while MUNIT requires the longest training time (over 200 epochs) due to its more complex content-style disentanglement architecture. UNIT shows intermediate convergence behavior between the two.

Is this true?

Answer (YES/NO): NO